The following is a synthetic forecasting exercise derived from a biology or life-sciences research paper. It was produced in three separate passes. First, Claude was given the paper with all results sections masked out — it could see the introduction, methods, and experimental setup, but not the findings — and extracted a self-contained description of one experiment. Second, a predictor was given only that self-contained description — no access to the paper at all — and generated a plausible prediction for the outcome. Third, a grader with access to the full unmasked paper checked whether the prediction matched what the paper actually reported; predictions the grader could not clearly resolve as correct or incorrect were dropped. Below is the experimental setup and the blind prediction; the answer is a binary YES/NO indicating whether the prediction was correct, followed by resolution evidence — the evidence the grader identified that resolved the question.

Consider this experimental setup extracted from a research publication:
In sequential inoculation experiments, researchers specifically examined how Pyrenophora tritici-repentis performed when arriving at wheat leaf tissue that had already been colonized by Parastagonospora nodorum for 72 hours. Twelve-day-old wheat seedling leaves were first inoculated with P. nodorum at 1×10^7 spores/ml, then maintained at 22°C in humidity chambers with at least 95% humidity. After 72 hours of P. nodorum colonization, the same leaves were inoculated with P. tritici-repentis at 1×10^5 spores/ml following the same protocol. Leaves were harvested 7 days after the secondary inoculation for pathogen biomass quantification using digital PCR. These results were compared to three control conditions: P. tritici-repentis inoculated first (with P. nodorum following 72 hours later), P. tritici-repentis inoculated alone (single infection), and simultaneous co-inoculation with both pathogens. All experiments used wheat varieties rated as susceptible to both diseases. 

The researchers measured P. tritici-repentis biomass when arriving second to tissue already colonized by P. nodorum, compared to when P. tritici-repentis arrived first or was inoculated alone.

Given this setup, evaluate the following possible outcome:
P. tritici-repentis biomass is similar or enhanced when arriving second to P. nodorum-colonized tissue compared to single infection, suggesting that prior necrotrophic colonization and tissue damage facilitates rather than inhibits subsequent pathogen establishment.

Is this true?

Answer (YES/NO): NO